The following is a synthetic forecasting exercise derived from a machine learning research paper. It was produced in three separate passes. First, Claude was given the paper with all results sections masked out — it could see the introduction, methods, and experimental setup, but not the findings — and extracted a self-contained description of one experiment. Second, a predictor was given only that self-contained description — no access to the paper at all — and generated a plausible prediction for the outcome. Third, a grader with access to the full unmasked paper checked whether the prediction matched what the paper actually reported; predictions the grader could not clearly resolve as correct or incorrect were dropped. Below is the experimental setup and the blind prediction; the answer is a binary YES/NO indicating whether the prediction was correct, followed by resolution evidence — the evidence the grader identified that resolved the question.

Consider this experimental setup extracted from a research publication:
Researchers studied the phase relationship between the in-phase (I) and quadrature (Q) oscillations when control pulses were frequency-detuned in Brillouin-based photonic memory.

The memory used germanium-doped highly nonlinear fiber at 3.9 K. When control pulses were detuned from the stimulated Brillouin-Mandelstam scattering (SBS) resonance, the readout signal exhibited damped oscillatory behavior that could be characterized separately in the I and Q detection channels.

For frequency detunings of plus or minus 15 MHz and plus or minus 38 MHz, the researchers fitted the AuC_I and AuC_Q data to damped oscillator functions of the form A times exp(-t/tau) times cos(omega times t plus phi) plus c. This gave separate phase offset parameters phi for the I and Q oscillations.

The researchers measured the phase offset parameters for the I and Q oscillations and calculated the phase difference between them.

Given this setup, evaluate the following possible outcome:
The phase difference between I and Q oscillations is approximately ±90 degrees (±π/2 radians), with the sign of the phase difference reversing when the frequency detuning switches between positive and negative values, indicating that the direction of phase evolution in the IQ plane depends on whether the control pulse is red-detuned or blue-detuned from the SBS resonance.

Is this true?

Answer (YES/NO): YES